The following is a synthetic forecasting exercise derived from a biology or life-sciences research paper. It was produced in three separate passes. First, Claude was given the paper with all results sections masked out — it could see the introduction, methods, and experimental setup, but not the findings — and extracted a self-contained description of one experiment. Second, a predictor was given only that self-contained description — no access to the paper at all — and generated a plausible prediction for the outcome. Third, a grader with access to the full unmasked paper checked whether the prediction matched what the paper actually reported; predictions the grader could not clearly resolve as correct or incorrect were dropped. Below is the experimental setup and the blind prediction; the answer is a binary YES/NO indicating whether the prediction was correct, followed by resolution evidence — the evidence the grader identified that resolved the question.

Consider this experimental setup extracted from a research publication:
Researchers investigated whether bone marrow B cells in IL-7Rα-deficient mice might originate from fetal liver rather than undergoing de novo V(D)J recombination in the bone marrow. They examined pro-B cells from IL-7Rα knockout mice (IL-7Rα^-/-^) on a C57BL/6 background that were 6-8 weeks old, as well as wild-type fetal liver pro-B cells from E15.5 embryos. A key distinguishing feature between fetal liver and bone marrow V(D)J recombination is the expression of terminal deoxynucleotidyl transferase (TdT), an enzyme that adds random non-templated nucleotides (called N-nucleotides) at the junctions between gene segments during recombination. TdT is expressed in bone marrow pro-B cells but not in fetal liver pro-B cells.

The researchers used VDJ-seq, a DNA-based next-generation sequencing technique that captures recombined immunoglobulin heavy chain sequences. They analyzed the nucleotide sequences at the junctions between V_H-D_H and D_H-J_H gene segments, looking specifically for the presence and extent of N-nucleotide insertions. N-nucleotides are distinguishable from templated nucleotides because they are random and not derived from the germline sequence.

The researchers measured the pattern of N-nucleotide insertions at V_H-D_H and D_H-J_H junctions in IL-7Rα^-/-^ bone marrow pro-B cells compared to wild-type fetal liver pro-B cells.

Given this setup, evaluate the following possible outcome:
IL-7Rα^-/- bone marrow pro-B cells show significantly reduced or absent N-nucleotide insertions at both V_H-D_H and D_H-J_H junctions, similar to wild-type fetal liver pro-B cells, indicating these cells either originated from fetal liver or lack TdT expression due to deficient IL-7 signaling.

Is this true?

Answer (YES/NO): NO